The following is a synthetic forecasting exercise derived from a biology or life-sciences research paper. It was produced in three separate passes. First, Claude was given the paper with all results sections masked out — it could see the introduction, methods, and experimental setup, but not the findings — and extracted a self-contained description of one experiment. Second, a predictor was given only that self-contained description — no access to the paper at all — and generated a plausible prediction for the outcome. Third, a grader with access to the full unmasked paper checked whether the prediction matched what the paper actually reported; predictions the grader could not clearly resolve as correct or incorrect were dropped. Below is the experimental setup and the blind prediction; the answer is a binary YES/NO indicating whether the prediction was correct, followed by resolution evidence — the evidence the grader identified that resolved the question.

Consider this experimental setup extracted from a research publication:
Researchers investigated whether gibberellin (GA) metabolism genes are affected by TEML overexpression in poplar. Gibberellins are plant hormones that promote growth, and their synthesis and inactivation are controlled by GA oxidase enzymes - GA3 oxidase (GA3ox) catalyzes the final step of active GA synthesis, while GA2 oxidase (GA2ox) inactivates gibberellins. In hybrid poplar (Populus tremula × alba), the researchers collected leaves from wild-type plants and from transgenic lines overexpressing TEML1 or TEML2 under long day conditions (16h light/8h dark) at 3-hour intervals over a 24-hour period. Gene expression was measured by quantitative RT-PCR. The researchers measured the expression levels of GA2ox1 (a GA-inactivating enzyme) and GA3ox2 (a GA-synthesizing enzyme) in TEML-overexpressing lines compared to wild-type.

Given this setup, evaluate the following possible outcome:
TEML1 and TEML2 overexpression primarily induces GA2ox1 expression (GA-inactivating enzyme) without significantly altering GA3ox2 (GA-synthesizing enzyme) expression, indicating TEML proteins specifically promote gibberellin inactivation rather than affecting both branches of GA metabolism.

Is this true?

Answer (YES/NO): NO